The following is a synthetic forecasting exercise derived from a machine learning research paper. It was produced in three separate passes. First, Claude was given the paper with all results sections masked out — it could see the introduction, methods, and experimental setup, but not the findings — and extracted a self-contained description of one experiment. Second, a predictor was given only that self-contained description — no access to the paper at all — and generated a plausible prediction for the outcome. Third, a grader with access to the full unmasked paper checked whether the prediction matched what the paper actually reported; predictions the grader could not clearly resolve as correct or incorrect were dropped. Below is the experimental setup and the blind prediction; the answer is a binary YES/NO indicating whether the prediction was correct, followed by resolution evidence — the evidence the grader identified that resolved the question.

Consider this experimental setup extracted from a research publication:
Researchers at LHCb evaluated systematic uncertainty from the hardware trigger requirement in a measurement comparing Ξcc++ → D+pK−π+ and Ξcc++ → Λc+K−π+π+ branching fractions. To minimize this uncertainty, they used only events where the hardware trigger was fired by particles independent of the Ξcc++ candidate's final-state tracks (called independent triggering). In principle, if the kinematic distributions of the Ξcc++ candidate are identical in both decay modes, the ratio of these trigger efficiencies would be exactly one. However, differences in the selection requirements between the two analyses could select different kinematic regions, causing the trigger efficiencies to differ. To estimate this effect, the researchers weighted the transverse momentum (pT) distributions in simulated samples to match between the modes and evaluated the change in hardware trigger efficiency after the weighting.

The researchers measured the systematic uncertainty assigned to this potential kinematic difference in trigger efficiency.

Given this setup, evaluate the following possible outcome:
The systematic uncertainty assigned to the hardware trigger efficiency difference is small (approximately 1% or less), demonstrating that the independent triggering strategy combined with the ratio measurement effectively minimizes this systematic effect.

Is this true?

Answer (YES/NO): NO